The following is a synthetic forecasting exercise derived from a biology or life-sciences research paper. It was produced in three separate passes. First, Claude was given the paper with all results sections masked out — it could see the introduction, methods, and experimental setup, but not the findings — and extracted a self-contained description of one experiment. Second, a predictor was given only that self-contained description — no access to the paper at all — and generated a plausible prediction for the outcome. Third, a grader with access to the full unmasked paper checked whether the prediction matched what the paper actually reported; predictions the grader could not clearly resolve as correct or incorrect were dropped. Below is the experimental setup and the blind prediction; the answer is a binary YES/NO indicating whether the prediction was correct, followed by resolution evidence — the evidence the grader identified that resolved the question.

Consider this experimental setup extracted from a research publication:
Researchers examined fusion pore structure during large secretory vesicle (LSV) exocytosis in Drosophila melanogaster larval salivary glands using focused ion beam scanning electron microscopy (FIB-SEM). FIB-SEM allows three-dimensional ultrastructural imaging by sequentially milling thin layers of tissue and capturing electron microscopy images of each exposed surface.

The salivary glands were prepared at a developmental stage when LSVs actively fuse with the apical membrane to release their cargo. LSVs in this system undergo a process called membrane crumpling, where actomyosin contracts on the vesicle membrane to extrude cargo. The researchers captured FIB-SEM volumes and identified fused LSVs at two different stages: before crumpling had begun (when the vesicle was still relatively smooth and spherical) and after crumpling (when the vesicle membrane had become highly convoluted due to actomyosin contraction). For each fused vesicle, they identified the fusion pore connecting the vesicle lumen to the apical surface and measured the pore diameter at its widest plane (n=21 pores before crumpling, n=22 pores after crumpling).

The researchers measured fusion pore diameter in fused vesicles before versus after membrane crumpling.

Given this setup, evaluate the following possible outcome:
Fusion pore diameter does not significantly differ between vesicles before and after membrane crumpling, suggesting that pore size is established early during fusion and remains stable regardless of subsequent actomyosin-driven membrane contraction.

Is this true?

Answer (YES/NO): NO